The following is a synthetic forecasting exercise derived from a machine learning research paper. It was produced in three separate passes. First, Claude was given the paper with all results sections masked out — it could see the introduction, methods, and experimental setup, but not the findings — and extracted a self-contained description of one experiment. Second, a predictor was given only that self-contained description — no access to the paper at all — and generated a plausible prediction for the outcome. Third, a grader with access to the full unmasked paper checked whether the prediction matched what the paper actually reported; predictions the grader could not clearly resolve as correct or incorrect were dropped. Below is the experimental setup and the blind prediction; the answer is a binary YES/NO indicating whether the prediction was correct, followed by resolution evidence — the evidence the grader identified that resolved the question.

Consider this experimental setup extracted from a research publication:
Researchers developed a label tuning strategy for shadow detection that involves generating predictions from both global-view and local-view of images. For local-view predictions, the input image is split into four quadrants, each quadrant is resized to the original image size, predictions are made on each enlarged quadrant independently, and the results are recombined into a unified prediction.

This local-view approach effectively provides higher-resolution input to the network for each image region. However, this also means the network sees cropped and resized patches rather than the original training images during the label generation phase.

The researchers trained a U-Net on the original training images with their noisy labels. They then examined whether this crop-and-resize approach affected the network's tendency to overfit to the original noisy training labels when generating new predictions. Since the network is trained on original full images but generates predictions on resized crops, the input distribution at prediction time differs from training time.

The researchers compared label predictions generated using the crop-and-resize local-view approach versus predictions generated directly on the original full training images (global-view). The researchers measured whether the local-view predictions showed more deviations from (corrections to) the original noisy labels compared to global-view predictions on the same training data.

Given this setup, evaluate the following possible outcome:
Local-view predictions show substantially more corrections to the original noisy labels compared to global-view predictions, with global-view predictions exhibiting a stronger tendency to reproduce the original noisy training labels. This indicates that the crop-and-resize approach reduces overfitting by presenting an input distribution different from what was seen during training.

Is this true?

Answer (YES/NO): YES